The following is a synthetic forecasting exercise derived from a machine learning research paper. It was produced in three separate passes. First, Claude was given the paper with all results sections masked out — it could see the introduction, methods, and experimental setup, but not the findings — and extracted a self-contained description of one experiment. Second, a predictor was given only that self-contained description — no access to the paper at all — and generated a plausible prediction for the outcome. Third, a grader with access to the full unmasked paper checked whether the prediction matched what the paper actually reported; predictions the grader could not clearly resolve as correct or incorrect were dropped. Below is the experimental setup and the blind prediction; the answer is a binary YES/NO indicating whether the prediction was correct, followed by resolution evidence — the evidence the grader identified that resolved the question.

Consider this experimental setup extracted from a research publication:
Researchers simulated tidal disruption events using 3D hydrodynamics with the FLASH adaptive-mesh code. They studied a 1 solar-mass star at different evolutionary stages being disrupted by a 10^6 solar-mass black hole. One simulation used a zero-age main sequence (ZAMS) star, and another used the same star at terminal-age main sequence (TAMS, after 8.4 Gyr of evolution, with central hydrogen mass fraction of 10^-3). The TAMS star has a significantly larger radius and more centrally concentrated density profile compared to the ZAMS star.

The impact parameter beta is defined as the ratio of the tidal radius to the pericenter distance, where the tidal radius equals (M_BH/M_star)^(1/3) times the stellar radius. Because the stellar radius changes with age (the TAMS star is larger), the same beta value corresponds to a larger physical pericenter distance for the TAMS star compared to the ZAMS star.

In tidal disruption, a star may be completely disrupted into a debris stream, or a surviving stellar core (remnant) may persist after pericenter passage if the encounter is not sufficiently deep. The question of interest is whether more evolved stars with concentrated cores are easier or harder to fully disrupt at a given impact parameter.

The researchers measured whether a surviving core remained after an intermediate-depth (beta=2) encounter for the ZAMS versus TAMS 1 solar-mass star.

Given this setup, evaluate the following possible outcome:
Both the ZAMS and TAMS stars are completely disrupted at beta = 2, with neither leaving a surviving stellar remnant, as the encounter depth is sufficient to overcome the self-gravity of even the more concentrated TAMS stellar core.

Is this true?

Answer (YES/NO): NO